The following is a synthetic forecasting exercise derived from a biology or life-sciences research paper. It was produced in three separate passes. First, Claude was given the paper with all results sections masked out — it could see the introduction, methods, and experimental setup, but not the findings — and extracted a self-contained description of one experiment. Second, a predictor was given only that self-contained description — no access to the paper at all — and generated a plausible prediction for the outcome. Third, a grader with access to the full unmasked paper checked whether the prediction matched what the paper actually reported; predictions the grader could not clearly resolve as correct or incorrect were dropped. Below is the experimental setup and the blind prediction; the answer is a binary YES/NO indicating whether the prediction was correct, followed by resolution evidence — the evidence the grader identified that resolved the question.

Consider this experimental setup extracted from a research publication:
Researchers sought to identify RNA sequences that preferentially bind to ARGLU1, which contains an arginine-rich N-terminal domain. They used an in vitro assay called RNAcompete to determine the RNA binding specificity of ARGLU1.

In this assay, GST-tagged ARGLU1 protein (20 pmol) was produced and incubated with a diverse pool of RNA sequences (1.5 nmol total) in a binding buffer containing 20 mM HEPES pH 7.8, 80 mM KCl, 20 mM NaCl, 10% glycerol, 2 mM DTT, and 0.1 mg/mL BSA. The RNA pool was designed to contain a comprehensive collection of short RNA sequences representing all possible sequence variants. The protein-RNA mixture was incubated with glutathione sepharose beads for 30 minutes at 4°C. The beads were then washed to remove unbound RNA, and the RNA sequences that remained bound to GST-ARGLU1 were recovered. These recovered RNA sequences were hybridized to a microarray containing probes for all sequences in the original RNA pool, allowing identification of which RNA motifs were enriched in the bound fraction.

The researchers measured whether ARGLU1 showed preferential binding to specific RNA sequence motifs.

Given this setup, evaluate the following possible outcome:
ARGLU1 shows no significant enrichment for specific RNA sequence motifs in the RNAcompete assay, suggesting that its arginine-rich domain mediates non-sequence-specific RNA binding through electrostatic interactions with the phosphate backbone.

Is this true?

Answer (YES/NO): NO